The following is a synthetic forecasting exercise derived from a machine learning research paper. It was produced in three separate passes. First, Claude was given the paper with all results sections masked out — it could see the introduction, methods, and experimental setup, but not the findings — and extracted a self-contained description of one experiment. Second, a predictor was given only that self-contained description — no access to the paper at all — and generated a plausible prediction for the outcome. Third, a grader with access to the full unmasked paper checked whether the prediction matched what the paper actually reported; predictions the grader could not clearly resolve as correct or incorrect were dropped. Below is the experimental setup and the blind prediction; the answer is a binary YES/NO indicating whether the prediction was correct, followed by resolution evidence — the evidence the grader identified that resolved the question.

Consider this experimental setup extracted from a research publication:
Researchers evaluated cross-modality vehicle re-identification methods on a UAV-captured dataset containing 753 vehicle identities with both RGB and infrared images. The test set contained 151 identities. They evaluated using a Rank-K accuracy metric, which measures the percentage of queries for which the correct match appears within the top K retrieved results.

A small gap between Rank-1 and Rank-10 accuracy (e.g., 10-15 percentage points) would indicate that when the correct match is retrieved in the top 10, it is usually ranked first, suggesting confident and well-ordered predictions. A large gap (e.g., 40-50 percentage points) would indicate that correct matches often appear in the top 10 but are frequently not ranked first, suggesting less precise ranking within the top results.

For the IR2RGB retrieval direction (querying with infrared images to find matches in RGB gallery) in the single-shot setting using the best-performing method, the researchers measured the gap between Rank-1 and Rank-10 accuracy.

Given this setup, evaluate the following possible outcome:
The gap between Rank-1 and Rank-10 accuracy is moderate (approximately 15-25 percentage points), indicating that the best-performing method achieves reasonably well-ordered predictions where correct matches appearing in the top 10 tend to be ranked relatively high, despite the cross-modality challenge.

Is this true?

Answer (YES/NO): NO